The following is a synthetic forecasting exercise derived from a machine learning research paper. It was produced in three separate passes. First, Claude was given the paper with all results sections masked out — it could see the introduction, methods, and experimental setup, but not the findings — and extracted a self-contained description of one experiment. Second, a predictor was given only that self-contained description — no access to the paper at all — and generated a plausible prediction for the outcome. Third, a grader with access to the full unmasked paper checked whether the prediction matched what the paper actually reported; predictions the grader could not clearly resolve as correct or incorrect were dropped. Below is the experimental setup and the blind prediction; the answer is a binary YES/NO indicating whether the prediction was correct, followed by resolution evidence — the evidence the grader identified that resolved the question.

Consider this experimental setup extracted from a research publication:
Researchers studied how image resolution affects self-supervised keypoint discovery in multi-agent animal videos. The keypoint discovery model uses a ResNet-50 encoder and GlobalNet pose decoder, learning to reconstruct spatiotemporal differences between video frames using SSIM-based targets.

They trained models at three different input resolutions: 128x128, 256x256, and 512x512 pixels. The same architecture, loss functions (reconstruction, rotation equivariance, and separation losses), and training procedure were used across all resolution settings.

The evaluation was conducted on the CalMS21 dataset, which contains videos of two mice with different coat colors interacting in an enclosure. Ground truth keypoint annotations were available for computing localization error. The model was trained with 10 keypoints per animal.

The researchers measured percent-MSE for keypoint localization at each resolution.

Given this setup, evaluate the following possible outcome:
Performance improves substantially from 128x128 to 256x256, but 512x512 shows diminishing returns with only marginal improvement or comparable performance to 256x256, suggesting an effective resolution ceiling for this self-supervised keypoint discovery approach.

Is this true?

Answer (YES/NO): NO